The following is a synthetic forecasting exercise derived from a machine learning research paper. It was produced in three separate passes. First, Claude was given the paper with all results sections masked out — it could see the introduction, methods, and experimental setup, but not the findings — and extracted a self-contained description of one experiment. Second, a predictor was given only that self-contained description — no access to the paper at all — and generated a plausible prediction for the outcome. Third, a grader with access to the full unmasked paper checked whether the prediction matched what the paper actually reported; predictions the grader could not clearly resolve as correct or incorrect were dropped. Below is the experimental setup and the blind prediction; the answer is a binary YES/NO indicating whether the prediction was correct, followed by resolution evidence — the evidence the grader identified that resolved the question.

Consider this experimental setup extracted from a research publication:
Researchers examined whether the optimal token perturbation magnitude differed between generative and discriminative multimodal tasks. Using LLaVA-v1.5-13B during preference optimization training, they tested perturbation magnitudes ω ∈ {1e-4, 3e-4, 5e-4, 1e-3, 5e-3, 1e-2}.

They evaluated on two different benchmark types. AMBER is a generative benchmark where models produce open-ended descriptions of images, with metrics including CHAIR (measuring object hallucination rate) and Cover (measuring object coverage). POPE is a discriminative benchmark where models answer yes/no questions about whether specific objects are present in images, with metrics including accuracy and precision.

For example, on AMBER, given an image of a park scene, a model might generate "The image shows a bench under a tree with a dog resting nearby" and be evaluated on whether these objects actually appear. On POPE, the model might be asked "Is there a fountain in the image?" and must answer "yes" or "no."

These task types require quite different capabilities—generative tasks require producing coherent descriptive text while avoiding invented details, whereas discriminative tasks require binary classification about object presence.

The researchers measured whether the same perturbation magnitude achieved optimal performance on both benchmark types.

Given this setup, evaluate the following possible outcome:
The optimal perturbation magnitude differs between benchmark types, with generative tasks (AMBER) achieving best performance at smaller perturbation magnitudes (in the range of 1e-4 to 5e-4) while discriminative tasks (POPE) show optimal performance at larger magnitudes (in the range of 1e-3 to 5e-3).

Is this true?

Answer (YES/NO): NO